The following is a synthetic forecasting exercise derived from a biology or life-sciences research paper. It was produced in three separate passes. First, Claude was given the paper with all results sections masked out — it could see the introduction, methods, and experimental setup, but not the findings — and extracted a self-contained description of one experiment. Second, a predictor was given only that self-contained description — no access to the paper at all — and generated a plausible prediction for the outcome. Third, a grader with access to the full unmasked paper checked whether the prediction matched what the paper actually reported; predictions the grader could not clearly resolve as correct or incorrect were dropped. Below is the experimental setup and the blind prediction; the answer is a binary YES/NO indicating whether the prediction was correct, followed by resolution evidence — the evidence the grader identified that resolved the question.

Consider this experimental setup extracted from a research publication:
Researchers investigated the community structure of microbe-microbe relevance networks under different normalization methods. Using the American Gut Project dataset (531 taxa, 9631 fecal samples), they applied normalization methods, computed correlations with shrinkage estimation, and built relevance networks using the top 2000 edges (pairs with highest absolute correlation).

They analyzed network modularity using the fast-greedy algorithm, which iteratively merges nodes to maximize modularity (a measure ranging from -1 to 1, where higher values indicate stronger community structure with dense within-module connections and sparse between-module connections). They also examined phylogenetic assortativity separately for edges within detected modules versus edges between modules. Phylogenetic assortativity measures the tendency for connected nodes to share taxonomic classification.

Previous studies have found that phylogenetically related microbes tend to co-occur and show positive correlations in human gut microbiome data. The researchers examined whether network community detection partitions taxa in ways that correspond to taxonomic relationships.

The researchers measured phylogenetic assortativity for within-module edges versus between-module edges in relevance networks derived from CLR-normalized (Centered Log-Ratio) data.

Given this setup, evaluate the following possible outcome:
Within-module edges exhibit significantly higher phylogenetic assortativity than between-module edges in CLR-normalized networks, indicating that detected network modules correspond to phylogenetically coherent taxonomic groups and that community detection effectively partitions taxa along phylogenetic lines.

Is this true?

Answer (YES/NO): YES